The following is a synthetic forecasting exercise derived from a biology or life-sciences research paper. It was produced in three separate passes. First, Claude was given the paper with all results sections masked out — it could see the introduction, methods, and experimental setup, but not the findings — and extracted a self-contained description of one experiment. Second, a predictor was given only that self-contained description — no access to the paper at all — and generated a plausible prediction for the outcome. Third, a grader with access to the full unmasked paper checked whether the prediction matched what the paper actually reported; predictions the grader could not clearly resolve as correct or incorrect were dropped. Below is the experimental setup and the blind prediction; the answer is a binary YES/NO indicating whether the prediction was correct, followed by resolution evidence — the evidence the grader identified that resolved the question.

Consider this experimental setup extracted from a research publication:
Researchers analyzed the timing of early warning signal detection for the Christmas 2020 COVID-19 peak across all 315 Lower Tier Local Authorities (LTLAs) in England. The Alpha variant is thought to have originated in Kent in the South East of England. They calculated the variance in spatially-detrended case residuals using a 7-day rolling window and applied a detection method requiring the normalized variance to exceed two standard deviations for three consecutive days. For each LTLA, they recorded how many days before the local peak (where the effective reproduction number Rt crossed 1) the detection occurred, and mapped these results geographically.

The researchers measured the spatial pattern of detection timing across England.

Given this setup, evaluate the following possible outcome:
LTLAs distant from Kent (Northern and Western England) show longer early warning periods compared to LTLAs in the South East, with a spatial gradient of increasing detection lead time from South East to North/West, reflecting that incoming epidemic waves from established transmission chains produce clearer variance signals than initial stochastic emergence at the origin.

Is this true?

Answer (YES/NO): NO